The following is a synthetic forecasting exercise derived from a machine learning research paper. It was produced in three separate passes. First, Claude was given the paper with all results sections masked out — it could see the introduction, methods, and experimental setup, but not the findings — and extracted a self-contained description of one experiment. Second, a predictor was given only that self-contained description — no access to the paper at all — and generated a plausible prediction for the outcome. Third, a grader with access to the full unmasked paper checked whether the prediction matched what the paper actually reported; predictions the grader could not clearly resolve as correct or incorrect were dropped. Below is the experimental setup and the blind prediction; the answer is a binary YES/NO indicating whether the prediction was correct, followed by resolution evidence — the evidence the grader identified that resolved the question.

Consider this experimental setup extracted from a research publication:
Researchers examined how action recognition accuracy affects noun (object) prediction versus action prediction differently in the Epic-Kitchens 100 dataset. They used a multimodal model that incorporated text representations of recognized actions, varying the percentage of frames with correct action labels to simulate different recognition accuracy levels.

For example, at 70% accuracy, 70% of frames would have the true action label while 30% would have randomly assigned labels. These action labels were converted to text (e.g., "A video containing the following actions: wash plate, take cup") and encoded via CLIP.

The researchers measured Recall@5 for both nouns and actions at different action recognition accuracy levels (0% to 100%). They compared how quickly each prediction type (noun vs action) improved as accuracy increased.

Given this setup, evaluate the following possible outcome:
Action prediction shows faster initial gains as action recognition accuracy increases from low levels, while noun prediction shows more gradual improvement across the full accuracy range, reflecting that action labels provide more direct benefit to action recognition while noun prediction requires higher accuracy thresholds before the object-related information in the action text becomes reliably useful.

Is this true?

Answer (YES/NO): NO